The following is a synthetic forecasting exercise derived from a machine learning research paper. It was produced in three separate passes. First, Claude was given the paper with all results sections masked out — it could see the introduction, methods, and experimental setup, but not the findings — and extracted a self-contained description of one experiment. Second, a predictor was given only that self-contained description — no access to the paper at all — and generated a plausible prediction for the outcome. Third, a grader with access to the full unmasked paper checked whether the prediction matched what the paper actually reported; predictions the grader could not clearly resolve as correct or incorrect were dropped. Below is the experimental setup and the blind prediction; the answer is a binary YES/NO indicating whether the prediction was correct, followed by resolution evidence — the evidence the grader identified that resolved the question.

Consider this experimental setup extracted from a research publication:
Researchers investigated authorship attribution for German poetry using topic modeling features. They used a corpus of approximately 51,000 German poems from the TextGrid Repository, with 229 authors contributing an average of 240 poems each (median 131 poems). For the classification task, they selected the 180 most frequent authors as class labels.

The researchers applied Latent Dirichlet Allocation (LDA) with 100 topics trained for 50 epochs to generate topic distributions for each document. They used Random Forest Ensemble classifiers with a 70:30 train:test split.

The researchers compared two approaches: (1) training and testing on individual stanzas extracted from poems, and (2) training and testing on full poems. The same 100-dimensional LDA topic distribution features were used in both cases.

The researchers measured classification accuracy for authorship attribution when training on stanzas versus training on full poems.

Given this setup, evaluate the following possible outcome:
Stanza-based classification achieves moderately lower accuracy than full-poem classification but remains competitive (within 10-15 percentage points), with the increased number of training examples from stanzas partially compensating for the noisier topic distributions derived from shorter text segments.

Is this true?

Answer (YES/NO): NO